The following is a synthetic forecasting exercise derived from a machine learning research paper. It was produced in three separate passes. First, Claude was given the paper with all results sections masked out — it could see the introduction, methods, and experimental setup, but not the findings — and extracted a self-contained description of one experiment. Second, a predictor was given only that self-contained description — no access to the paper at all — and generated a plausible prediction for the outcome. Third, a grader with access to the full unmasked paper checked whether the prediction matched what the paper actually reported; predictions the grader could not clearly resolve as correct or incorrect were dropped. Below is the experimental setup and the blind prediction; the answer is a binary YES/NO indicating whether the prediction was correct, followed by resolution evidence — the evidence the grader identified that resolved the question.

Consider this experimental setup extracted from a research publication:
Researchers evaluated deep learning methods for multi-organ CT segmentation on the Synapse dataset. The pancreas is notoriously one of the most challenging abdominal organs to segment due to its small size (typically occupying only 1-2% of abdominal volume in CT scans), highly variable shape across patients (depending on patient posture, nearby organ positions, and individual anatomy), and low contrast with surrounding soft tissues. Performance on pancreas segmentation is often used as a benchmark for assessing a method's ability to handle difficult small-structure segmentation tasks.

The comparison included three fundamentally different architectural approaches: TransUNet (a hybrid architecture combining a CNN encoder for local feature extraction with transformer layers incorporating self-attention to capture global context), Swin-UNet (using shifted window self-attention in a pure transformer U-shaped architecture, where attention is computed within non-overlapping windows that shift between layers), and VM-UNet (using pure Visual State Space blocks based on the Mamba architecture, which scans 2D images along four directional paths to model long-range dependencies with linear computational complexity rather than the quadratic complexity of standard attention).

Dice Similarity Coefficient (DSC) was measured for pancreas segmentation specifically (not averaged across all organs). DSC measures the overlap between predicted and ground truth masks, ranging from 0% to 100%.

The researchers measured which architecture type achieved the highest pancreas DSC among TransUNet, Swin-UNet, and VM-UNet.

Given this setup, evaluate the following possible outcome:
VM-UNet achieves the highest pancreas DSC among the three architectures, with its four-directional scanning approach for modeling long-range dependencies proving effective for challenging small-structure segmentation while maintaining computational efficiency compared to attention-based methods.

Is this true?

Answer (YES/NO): YES